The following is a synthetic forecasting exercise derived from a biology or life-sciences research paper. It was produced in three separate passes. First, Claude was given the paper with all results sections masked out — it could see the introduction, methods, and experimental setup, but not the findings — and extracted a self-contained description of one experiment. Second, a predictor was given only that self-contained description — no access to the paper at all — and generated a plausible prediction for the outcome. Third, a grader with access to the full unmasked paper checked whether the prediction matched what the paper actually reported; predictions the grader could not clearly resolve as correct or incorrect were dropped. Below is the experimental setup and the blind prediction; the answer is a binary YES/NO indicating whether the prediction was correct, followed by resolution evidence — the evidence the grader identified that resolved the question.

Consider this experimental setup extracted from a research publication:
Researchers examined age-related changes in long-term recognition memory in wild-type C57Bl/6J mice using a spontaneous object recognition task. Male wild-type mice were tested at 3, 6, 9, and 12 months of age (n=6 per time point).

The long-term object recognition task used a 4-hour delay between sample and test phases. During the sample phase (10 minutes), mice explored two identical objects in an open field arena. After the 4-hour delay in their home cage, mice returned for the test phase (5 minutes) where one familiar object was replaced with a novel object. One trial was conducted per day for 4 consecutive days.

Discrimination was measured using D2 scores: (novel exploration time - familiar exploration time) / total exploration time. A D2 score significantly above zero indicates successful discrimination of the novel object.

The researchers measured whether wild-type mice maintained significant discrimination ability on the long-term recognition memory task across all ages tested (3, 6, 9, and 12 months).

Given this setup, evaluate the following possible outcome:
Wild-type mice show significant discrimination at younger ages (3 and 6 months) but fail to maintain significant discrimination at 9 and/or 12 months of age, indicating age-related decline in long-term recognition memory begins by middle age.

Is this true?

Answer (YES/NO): NO